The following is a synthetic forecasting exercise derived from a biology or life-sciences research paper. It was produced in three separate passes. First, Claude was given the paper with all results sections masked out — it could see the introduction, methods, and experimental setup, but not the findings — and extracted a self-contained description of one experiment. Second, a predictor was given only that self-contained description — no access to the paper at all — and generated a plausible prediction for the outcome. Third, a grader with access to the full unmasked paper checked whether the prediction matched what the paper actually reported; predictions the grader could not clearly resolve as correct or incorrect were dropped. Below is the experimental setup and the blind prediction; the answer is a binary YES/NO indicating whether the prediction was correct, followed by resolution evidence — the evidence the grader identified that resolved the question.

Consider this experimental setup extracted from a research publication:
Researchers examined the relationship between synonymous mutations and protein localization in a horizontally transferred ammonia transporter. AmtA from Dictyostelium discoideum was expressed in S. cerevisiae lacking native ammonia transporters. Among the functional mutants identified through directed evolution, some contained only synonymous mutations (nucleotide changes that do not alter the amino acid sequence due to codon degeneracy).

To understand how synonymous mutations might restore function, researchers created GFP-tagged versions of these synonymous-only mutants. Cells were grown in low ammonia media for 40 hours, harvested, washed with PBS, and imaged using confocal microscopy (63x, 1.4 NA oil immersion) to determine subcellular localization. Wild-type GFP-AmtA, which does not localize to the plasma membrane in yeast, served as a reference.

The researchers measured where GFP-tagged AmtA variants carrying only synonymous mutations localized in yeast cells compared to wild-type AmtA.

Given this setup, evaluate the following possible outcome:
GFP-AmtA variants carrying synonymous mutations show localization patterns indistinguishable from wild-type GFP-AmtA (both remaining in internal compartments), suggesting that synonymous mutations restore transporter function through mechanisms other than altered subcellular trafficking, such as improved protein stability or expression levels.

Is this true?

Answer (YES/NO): NO